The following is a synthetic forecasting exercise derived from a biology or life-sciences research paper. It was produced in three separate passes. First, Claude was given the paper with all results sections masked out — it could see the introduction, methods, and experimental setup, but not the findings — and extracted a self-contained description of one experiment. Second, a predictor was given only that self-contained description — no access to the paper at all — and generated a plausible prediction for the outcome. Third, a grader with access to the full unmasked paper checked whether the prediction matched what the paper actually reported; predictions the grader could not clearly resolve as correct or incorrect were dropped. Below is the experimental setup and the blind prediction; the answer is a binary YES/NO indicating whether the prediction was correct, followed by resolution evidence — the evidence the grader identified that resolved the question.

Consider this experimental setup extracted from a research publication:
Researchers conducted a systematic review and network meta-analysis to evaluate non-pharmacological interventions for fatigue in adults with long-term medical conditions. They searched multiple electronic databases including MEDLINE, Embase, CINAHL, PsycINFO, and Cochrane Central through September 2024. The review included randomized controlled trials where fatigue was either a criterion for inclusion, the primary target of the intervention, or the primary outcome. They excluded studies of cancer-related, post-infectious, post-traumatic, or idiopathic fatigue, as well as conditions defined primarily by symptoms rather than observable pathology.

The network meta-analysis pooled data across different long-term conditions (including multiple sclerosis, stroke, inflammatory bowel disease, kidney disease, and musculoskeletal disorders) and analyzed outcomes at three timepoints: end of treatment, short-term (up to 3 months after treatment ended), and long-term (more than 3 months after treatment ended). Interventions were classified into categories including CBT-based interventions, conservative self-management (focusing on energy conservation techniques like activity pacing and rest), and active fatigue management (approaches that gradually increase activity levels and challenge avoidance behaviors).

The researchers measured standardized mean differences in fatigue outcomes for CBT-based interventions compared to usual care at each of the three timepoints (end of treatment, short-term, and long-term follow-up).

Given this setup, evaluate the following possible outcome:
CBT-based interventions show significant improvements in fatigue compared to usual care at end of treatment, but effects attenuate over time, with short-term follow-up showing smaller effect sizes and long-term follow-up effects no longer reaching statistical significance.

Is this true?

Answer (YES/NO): NO